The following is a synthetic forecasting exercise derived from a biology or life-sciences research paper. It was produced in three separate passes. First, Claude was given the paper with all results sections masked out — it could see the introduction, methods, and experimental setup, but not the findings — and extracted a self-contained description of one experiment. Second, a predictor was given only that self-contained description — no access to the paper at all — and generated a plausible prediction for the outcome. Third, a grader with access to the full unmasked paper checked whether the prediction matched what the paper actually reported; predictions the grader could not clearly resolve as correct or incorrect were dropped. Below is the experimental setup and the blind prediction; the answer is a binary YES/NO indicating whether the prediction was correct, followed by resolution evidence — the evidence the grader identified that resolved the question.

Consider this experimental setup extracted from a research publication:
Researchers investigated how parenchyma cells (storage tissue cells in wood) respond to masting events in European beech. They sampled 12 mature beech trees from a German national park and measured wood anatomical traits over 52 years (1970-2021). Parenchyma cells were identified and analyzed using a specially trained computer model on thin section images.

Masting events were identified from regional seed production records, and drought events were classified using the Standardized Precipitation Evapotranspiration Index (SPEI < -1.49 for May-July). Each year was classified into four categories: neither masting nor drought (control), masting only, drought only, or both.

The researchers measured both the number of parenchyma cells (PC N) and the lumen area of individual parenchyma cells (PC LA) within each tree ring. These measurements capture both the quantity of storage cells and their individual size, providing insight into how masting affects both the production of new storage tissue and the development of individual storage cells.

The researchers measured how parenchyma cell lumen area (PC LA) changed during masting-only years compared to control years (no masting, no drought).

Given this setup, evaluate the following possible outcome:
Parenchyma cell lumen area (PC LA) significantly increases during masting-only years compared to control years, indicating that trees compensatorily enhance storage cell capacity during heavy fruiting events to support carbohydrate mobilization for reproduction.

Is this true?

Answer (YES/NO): NO